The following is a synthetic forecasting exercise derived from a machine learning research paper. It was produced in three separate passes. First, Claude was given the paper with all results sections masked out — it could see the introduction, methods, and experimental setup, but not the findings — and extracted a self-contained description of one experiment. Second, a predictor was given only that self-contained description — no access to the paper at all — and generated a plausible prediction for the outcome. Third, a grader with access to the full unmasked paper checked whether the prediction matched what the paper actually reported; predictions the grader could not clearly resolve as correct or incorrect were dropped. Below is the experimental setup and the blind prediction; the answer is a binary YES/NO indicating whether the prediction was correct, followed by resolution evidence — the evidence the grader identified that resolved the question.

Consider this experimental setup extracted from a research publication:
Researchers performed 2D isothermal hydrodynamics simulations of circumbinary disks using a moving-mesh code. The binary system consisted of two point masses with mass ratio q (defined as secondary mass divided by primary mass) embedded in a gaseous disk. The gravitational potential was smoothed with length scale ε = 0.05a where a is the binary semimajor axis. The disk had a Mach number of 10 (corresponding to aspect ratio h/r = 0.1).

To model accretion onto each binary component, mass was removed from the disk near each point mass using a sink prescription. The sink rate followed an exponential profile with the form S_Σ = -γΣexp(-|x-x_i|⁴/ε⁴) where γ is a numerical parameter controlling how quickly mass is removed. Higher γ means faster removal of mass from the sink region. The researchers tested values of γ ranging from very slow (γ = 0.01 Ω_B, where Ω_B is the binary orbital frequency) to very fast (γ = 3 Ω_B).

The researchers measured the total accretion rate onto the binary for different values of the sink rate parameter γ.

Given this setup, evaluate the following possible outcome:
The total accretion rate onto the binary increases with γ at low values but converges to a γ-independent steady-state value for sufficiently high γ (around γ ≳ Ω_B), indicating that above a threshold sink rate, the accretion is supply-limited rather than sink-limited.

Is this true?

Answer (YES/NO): NO